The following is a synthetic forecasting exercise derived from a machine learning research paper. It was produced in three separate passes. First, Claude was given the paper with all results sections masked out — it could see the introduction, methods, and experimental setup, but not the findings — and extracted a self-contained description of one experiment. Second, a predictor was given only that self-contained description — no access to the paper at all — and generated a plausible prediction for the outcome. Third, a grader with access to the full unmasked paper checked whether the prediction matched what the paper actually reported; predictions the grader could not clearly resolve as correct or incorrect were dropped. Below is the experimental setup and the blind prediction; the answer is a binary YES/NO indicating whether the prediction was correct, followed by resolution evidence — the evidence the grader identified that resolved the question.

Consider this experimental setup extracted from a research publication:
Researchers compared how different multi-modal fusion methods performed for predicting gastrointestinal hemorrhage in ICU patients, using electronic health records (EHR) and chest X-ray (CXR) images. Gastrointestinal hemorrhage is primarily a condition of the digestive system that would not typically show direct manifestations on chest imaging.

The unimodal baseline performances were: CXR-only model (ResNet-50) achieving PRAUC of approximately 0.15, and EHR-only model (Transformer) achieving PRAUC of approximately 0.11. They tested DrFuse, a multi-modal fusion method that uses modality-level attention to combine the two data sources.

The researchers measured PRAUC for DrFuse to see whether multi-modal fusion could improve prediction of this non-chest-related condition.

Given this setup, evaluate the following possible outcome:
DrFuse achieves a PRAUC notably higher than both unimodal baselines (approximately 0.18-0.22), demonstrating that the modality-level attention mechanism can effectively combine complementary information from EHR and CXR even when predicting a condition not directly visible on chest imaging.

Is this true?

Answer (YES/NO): YES